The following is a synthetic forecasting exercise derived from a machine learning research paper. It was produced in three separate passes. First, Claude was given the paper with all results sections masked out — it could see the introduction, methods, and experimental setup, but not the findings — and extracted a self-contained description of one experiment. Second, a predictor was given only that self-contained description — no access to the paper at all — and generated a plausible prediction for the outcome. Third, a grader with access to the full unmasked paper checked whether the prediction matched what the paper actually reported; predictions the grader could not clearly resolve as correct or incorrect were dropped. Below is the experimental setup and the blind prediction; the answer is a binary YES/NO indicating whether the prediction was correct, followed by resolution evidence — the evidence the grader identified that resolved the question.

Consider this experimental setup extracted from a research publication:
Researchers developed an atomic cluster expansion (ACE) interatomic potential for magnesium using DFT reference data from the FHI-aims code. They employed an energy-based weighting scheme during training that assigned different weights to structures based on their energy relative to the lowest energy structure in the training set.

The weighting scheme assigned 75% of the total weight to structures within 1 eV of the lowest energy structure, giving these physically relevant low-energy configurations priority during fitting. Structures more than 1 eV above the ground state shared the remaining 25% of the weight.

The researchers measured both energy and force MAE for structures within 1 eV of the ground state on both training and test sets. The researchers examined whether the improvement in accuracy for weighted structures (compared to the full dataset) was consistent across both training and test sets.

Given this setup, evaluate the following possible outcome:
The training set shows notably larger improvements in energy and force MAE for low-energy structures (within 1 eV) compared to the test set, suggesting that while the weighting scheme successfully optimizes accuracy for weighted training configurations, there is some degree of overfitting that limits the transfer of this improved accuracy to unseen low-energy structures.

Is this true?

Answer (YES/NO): NO